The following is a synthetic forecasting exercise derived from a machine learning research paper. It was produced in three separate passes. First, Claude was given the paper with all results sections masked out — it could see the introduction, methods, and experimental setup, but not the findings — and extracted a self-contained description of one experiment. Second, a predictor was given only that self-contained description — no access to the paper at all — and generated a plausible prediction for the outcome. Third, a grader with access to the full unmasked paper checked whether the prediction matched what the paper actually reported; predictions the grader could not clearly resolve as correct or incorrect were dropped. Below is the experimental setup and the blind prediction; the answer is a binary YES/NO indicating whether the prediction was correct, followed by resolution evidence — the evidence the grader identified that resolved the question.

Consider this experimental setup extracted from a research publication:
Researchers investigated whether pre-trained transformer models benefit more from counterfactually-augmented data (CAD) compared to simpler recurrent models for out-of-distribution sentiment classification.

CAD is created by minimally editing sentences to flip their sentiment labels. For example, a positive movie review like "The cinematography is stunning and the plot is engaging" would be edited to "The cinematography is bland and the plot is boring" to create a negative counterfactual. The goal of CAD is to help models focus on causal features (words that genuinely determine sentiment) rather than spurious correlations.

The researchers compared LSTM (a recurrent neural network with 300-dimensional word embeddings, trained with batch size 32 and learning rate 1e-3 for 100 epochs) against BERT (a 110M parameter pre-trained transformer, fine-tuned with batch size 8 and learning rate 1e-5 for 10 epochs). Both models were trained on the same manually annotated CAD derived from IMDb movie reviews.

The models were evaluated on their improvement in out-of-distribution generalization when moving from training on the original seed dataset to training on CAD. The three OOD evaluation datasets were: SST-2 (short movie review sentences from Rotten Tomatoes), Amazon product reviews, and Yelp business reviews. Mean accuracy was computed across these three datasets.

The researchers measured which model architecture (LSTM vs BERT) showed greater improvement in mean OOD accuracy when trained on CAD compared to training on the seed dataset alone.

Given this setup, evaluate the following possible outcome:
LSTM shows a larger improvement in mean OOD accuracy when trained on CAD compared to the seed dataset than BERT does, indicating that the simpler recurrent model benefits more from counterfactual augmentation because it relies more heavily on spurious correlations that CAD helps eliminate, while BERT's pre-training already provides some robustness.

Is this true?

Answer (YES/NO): YES